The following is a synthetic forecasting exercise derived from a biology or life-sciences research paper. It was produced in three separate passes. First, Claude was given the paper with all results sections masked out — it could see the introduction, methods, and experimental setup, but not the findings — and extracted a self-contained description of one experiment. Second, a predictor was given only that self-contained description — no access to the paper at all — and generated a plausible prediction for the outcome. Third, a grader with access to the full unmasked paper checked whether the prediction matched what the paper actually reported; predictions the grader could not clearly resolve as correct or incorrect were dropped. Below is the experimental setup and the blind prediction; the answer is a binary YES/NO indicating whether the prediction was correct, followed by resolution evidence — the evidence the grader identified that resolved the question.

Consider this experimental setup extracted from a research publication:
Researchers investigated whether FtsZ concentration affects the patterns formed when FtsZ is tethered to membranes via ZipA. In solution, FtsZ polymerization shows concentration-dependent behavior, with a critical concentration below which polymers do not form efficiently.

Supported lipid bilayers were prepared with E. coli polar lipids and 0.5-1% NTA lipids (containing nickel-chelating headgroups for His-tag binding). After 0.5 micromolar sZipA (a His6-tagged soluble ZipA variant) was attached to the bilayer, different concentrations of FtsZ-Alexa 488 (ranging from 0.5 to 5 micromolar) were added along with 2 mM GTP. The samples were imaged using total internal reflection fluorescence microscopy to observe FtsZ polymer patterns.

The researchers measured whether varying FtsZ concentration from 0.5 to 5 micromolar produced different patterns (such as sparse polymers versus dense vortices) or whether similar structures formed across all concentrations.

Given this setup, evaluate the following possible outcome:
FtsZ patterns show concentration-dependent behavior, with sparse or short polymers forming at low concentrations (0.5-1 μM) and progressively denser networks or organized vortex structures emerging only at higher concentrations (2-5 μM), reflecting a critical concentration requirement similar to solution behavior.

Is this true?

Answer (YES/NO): NO